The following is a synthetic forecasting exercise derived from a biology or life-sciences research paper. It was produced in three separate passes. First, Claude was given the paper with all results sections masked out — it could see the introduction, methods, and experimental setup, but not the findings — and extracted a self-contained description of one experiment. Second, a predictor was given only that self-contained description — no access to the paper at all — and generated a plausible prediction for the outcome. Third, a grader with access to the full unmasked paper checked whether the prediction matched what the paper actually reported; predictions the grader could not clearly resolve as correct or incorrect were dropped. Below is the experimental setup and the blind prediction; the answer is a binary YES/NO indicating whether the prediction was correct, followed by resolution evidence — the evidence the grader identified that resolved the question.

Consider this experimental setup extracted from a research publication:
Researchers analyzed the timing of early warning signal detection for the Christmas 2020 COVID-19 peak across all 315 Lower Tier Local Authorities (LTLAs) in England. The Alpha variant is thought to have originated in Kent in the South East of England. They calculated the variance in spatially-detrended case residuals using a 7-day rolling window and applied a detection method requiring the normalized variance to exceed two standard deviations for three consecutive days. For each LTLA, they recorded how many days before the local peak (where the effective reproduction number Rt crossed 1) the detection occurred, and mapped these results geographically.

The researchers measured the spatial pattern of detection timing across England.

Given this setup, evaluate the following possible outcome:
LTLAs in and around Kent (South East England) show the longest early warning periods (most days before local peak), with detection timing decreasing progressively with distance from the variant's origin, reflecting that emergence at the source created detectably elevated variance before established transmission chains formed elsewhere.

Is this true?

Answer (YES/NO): YES